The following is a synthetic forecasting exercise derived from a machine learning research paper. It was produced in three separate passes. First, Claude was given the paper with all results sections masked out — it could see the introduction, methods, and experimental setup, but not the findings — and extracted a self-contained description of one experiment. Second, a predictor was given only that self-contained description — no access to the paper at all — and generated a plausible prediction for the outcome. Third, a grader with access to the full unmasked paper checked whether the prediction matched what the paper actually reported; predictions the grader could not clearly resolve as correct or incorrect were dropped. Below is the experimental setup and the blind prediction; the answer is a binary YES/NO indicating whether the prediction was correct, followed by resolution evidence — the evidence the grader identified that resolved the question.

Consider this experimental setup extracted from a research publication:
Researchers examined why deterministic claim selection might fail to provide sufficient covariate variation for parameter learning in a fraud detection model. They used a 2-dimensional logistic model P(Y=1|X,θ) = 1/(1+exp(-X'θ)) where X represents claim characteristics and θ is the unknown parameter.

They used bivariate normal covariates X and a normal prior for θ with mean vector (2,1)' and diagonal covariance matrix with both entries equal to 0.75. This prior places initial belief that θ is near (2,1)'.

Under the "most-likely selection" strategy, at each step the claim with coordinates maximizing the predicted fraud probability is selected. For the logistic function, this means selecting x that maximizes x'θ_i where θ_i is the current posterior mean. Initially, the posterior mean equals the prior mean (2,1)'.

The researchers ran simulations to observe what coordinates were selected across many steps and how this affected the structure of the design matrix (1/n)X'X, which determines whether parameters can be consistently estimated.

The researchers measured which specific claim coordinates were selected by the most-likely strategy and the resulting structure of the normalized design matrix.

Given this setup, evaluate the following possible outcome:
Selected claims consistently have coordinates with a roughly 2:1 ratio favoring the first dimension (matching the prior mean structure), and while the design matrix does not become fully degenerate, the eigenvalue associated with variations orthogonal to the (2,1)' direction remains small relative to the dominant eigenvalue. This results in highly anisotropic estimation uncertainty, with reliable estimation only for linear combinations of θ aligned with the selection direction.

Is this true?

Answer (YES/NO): NO